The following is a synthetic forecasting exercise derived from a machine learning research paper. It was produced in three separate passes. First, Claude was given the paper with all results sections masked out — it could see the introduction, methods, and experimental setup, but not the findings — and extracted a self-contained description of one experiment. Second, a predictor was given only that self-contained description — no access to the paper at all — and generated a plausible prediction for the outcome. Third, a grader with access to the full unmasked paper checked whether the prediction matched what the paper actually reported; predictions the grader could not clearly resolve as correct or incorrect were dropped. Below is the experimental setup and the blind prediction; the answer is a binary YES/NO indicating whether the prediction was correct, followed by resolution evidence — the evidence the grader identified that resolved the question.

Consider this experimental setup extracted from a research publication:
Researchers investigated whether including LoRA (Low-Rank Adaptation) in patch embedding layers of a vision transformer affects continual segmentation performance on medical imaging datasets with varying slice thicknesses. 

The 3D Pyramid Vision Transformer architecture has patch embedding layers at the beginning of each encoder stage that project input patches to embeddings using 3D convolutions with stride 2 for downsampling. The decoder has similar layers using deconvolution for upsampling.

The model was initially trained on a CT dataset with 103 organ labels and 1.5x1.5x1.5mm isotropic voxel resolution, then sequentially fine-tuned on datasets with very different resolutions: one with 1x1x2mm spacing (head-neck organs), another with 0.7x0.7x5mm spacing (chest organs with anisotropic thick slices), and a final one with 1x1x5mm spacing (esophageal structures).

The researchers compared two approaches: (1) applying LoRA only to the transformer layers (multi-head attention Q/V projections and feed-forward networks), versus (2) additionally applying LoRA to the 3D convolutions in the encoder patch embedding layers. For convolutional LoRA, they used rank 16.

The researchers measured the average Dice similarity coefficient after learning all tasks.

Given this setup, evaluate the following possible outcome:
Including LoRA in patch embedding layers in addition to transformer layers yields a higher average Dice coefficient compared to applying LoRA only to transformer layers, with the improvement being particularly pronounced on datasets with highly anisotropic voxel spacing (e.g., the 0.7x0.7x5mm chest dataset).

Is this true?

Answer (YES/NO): YES